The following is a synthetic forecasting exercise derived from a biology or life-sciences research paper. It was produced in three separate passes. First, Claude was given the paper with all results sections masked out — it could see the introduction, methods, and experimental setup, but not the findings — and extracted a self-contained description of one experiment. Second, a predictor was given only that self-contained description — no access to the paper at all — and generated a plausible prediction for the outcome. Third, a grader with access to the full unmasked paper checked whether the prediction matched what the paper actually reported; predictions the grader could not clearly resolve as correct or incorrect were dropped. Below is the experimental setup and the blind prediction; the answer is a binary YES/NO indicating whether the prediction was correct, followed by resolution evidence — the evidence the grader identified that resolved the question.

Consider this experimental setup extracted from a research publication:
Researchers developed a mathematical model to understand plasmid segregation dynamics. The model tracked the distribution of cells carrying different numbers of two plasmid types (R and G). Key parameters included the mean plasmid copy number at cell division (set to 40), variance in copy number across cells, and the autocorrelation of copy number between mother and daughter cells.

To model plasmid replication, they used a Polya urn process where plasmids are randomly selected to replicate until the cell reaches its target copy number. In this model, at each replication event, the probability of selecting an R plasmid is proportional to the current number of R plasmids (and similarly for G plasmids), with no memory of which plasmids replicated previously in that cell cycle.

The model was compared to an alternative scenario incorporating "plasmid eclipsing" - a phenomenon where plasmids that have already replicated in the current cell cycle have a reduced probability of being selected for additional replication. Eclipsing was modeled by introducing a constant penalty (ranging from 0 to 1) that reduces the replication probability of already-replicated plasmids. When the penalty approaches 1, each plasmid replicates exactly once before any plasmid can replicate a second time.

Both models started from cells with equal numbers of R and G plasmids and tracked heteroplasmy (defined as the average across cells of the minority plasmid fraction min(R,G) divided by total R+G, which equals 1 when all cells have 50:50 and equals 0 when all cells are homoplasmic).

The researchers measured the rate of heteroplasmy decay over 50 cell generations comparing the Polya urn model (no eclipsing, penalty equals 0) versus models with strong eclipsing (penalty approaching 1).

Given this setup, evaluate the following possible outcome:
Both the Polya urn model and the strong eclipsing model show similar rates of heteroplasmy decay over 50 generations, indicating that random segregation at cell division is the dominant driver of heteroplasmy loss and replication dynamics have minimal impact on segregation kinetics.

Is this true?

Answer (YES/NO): NO